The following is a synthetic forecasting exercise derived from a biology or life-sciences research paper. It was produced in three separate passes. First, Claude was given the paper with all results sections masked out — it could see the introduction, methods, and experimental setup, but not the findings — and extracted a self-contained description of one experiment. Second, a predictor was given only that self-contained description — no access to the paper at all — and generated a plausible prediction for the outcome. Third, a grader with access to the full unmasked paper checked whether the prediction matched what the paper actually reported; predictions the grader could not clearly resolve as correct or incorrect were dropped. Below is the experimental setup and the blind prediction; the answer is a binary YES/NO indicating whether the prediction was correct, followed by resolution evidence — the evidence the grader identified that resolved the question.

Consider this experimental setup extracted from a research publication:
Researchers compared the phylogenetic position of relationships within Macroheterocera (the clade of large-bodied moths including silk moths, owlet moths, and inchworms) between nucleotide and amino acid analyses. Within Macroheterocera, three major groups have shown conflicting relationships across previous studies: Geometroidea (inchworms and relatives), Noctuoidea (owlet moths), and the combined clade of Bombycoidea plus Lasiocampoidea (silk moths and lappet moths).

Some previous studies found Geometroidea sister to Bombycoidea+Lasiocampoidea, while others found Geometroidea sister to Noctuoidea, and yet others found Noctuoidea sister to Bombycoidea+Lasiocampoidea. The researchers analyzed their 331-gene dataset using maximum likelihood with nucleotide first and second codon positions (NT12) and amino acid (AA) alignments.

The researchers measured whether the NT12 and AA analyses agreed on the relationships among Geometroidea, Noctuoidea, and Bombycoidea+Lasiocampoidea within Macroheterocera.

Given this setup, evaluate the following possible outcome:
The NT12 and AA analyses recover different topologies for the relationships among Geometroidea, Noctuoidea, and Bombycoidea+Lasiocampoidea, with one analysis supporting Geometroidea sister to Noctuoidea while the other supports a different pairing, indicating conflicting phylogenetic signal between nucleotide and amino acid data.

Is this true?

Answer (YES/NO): NO